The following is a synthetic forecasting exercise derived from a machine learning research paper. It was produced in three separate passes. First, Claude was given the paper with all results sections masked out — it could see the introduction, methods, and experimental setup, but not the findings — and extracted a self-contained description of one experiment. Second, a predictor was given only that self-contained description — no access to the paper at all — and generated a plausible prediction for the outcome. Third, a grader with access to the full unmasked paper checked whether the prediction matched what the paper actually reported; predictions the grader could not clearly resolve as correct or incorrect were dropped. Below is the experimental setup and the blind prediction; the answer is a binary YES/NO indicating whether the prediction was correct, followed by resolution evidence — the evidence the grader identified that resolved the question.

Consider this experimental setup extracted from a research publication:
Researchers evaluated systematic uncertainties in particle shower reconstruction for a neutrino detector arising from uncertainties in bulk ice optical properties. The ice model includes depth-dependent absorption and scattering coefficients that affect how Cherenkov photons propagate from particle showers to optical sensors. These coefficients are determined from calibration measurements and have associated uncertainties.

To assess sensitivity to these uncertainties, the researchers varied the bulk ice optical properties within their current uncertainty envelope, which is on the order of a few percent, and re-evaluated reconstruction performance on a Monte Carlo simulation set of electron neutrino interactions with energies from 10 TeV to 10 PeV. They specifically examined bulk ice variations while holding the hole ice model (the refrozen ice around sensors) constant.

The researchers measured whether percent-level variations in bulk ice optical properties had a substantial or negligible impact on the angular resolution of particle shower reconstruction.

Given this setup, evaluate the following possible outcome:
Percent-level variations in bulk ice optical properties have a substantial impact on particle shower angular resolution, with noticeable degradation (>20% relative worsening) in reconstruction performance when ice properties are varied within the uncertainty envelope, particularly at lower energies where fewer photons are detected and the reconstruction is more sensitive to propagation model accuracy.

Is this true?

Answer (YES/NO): NO